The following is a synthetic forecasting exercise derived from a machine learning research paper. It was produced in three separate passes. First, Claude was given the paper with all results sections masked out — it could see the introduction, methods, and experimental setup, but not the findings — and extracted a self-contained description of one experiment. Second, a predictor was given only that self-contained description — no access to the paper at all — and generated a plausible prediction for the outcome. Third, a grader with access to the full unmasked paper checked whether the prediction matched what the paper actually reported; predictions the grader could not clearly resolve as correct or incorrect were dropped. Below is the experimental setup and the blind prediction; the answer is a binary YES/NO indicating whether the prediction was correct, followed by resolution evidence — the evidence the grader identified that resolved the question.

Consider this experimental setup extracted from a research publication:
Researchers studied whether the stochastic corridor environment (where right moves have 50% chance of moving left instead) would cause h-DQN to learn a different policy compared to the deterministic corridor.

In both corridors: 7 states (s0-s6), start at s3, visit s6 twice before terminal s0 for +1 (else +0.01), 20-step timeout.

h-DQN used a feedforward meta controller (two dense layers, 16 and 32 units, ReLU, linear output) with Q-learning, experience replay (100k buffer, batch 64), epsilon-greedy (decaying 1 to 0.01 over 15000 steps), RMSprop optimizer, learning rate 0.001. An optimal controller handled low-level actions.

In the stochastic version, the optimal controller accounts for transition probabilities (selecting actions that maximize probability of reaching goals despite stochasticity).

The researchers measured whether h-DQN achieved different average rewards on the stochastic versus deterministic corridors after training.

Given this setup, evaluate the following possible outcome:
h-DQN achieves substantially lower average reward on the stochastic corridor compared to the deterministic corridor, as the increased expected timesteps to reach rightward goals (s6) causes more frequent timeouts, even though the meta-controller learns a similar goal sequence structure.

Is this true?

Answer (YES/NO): YES